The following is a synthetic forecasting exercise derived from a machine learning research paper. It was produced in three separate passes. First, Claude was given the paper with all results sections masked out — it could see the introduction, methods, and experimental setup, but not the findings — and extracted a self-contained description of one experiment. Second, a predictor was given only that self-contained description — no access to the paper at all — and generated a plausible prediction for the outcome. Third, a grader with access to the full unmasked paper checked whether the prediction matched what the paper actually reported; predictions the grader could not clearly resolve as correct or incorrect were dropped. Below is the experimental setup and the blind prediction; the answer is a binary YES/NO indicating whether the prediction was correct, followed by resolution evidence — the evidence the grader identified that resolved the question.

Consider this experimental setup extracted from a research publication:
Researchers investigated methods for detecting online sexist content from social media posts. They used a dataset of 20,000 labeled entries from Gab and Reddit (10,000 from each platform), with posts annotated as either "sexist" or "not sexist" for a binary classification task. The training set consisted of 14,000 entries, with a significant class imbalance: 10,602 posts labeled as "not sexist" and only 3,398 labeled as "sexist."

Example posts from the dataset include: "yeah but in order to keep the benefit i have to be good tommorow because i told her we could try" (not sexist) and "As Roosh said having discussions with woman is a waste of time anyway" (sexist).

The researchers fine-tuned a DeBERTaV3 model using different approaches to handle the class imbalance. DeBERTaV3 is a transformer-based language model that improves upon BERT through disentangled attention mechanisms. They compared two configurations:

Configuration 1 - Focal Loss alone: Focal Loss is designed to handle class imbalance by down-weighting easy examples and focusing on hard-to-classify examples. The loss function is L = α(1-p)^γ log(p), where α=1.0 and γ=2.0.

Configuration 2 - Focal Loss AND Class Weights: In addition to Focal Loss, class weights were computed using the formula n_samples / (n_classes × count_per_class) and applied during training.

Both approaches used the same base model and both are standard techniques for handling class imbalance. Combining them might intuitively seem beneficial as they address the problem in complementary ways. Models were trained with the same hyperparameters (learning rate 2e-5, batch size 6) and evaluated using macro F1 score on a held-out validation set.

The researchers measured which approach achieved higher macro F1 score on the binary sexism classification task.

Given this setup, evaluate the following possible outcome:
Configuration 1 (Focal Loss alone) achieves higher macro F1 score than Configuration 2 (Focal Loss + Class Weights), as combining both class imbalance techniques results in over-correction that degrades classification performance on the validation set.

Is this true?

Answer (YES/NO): YES